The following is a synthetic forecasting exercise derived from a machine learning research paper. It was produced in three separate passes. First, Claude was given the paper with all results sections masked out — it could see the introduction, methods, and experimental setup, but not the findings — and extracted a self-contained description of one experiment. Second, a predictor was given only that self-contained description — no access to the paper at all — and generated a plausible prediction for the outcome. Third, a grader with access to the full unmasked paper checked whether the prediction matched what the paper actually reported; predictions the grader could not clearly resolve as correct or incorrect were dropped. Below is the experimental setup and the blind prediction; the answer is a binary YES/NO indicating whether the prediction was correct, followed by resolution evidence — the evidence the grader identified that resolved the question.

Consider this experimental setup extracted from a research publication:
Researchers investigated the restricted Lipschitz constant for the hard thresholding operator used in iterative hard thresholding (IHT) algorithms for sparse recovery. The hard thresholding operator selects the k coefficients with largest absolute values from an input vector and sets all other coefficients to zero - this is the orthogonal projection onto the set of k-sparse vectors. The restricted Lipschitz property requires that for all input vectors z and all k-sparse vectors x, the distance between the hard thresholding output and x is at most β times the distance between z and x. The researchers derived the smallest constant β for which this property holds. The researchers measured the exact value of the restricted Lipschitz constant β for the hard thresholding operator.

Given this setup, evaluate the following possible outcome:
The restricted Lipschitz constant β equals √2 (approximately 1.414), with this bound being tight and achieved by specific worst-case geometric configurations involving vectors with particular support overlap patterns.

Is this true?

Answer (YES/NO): NO